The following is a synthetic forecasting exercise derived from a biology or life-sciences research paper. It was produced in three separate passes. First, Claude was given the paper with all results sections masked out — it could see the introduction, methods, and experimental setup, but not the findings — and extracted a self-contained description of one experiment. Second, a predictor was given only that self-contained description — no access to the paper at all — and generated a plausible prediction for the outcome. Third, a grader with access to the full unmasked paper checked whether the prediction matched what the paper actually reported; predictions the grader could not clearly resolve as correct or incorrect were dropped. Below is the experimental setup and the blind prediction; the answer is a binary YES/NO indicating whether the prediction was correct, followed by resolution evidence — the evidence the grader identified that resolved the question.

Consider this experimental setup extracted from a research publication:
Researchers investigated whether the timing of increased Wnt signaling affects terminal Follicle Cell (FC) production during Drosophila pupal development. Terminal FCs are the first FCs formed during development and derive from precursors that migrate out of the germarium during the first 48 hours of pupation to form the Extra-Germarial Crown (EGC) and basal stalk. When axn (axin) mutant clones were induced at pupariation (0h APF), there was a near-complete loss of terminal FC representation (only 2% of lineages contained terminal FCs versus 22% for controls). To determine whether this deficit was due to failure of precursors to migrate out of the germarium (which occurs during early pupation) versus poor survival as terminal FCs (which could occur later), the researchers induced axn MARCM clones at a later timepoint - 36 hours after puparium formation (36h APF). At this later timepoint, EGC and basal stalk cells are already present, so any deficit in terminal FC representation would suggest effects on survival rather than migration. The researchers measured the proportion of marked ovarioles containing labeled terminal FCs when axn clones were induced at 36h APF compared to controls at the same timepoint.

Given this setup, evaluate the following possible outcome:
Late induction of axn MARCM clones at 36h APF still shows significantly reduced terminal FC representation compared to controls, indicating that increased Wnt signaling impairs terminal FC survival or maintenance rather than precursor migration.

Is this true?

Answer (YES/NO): NO